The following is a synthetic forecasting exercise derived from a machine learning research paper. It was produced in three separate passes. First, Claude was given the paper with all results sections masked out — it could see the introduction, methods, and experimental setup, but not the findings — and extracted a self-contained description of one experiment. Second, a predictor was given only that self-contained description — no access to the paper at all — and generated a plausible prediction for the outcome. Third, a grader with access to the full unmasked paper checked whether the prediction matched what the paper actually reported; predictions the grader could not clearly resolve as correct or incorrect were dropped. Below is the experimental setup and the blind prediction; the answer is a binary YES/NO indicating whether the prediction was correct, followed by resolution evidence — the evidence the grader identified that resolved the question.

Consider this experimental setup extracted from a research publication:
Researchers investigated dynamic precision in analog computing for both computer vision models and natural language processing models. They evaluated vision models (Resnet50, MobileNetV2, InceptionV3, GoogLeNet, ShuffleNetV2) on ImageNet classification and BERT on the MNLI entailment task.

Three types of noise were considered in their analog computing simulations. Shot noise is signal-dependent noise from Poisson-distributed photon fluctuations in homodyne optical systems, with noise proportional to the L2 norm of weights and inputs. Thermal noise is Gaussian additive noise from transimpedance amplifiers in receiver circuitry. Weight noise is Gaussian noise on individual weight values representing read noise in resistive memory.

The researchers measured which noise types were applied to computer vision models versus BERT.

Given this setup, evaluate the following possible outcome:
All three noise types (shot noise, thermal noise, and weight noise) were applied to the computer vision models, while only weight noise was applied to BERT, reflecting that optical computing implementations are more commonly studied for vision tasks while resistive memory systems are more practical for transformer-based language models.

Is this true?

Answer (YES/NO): NO